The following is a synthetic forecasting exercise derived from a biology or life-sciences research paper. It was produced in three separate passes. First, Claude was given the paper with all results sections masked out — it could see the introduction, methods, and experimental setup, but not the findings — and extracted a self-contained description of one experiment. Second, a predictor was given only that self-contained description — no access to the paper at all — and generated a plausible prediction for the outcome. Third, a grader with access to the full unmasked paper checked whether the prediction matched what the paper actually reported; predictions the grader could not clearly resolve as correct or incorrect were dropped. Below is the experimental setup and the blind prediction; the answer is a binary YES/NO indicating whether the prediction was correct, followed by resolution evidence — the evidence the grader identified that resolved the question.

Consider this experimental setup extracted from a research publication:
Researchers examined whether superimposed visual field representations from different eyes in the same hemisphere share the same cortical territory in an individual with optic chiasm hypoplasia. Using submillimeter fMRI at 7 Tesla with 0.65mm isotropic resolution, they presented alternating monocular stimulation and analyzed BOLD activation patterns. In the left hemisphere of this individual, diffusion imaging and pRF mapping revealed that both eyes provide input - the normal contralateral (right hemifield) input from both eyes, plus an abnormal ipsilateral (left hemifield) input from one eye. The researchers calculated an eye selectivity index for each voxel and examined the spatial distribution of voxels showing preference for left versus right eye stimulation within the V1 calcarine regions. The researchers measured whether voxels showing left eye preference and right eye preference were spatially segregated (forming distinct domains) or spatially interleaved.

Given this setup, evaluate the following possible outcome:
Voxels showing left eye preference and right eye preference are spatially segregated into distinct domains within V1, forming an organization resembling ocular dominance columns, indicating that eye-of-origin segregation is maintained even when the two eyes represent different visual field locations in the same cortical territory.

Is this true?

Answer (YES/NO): YES